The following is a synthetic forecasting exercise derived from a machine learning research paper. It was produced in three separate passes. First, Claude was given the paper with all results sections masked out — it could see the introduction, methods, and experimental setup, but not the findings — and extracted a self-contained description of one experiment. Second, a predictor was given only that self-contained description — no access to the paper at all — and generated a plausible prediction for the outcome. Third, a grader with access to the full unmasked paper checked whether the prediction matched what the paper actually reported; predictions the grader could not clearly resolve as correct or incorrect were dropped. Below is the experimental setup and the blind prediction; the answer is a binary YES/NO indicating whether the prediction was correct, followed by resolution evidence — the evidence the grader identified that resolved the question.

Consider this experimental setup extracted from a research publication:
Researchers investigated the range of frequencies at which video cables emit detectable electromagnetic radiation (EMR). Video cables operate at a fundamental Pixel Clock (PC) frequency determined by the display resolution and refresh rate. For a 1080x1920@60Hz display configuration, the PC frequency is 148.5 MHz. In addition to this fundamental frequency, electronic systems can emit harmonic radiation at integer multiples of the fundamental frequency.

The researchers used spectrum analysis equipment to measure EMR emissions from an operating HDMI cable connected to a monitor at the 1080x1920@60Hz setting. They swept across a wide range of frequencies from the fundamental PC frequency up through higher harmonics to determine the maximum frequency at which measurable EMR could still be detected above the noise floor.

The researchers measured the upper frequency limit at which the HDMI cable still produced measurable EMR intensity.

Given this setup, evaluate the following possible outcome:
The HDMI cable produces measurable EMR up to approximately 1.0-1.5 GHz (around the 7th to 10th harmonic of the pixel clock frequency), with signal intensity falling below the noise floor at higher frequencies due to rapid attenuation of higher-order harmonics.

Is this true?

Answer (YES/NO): NO